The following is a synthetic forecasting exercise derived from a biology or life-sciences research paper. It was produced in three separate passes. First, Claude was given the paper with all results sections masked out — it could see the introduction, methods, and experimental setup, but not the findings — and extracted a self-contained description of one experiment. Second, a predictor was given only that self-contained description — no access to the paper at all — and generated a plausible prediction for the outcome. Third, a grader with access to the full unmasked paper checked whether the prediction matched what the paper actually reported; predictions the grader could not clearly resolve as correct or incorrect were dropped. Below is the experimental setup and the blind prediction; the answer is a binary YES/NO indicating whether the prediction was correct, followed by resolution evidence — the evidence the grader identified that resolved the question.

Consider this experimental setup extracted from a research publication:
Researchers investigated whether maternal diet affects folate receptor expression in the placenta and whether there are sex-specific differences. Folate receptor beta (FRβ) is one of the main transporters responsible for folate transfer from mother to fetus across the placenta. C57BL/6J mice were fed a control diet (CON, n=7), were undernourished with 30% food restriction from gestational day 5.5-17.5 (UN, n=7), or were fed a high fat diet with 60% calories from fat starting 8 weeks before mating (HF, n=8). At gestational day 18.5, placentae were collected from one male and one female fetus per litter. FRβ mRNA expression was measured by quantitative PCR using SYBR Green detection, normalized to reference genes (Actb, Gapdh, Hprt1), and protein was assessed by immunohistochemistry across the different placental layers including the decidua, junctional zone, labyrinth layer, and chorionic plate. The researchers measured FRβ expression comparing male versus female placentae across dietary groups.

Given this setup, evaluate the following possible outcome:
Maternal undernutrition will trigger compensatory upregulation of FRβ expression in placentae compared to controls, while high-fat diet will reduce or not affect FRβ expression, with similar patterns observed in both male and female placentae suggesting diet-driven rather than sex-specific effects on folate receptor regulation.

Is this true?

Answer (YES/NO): NO